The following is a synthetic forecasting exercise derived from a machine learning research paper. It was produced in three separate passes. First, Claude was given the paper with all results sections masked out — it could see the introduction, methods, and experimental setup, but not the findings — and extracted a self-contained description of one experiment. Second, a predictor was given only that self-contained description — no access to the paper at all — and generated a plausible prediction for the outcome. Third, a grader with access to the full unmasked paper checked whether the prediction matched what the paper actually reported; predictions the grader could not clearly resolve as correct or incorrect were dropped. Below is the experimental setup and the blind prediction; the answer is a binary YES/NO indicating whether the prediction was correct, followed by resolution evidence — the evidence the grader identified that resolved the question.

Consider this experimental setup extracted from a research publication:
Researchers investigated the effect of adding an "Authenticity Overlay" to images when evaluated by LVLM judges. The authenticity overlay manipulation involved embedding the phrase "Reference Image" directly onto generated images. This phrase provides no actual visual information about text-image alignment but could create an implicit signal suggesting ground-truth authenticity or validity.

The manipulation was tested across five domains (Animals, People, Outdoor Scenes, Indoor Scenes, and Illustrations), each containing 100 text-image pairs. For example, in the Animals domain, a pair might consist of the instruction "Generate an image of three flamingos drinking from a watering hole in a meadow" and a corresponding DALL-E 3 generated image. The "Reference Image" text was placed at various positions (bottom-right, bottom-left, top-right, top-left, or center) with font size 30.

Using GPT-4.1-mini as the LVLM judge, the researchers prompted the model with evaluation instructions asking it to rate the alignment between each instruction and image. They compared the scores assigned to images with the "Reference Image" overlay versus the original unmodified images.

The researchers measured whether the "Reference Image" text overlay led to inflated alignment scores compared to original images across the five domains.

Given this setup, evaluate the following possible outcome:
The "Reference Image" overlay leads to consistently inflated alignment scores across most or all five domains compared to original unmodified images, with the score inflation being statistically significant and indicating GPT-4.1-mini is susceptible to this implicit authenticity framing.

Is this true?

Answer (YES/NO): NO